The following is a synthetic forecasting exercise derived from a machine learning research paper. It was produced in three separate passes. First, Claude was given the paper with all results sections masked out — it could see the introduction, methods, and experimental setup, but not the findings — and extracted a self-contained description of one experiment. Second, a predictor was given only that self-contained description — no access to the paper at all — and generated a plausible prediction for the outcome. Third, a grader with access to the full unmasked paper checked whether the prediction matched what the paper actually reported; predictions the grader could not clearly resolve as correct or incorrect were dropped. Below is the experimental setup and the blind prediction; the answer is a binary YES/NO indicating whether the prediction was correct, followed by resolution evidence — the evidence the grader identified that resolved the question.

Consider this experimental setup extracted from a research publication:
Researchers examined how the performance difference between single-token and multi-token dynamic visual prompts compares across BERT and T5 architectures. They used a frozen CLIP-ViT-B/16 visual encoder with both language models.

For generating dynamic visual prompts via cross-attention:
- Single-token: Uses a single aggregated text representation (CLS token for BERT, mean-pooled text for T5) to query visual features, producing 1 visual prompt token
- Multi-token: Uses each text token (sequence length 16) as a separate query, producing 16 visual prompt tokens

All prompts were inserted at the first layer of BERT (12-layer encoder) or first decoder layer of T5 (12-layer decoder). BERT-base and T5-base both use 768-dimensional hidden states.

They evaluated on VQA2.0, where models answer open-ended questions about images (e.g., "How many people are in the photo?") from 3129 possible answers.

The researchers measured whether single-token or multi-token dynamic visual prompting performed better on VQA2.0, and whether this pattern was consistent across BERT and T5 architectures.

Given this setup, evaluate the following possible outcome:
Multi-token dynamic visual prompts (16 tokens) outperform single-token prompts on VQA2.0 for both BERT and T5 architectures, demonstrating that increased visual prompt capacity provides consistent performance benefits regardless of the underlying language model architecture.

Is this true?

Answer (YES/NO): NO